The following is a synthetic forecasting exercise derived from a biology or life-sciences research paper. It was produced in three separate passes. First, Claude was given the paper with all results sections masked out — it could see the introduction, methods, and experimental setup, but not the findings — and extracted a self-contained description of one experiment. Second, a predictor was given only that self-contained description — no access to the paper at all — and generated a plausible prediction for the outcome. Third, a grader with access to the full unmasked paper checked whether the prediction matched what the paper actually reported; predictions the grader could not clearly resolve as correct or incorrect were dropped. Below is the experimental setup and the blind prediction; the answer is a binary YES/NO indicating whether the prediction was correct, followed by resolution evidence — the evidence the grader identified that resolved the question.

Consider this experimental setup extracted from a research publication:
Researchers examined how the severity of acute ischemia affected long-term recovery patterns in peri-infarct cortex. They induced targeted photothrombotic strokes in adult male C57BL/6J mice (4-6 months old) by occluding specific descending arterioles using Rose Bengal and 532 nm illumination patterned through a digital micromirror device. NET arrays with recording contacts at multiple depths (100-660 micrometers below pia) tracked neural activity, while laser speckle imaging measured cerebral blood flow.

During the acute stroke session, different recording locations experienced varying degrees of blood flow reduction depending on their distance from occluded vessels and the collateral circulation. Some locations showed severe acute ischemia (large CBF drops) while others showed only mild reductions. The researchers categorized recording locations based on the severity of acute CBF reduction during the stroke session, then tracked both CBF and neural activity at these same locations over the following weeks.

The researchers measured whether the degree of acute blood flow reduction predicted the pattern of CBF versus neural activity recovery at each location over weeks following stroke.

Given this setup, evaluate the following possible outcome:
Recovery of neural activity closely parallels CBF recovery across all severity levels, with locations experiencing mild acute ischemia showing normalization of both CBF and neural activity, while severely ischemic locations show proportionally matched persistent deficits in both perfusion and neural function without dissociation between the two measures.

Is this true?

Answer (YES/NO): NO